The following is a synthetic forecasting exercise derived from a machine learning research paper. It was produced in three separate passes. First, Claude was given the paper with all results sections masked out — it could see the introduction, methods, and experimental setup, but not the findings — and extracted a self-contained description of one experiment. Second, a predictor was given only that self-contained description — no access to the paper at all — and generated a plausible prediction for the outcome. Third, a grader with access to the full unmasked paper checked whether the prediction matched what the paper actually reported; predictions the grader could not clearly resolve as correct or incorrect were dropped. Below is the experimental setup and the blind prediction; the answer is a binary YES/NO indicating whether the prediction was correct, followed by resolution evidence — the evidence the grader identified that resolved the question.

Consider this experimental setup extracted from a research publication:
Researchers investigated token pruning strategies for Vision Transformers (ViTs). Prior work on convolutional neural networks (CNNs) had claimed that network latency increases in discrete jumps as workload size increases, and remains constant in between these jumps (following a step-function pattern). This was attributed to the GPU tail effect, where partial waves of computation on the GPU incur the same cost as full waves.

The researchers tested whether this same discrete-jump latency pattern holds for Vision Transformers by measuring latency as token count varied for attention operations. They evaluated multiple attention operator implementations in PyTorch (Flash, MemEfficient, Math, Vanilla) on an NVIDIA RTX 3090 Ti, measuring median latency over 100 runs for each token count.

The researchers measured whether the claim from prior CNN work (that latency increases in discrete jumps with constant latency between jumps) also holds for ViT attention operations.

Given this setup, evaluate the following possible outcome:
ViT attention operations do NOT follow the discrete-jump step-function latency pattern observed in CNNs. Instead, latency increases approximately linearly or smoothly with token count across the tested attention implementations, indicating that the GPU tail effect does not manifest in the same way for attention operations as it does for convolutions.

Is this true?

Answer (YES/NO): NO